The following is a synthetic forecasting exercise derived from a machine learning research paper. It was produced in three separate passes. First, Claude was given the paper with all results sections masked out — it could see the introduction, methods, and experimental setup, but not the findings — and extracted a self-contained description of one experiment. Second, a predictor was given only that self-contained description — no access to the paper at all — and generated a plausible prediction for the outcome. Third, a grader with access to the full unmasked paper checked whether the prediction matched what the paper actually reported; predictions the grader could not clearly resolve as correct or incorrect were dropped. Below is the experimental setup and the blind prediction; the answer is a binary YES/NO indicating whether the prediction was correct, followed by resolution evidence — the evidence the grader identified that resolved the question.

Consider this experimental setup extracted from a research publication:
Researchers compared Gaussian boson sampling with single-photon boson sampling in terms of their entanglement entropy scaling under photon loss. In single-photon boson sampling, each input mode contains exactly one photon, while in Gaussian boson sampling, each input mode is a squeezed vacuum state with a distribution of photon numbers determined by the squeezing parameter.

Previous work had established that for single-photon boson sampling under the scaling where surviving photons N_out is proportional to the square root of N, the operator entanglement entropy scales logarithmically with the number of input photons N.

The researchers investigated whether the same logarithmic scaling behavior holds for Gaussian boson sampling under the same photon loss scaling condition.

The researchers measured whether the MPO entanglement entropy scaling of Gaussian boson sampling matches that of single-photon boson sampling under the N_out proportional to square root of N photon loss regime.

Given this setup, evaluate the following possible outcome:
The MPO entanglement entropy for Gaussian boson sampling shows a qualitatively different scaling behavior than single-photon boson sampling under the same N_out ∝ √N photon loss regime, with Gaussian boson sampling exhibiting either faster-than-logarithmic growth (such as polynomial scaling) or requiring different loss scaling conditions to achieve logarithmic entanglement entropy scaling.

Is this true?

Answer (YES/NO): NO